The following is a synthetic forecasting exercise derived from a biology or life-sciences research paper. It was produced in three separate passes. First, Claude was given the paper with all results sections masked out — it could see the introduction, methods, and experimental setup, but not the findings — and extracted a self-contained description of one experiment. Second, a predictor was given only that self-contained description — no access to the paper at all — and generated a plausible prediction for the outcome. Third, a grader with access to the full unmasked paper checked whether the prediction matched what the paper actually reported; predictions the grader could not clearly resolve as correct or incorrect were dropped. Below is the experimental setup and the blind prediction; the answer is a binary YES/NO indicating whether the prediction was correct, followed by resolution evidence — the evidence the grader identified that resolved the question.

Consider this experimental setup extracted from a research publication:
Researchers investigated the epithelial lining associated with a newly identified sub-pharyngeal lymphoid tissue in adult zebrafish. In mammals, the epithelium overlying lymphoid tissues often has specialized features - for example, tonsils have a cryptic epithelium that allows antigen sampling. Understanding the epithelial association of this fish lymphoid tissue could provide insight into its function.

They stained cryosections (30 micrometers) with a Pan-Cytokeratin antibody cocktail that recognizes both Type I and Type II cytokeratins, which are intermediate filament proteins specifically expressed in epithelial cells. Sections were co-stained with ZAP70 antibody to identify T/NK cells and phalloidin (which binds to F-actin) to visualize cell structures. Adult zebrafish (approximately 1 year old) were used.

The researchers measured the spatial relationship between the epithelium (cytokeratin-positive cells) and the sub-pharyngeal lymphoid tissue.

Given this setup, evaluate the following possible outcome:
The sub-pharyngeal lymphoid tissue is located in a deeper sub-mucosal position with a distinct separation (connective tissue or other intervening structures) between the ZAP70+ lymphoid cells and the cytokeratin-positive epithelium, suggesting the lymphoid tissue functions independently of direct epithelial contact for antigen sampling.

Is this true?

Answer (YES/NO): NO